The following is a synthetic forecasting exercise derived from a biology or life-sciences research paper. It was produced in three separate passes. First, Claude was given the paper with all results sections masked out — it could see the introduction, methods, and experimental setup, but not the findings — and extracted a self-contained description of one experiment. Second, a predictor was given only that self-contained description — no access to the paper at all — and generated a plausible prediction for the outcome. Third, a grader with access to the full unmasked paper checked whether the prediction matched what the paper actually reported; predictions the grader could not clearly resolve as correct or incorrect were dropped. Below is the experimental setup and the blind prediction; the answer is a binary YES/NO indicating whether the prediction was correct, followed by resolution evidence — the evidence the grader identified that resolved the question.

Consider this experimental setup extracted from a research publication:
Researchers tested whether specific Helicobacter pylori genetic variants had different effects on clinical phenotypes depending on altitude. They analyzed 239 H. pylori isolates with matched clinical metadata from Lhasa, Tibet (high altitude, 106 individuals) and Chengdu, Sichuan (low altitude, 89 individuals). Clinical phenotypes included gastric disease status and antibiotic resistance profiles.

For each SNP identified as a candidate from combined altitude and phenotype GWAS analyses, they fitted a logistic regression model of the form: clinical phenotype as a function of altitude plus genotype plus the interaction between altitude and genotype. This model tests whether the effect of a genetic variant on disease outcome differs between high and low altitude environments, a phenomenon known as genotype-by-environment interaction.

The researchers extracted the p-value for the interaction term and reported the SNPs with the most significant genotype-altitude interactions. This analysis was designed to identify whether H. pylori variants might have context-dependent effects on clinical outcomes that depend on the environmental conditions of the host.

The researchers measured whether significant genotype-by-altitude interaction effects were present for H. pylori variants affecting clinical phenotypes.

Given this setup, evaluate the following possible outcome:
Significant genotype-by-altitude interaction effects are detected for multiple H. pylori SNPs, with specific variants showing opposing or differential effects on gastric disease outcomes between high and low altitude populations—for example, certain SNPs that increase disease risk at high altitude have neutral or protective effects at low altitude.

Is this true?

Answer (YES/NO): YES